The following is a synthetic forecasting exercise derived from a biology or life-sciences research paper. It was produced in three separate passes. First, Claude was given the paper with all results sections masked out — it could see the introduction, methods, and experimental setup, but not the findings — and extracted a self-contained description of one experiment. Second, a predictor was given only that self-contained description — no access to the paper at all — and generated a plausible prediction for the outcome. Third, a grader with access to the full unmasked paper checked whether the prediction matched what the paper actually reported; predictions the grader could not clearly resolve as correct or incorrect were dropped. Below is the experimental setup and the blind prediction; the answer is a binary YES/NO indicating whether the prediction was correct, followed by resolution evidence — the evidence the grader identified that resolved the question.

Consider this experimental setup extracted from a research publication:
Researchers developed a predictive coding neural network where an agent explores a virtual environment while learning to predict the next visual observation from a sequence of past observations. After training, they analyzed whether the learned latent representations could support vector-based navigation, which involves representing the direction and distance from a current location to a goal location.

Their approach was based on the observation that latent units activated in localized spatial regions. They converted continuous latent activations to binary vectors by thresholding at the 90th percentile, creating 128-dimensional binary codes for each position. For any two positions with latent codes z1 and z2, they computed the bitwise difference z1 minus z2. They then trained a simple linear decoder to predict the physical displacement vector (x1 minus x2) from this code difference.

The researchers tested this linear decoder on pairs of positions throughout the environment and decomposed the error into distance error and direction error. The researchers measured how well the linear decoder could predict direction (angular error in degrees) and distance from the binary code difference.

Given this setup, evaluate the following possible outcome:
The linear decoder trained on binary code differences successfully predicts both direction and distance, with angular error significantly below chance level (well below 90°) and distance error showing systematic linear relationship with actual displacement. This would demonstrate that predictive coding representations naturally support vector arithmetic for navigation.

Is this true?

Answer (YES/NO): YES